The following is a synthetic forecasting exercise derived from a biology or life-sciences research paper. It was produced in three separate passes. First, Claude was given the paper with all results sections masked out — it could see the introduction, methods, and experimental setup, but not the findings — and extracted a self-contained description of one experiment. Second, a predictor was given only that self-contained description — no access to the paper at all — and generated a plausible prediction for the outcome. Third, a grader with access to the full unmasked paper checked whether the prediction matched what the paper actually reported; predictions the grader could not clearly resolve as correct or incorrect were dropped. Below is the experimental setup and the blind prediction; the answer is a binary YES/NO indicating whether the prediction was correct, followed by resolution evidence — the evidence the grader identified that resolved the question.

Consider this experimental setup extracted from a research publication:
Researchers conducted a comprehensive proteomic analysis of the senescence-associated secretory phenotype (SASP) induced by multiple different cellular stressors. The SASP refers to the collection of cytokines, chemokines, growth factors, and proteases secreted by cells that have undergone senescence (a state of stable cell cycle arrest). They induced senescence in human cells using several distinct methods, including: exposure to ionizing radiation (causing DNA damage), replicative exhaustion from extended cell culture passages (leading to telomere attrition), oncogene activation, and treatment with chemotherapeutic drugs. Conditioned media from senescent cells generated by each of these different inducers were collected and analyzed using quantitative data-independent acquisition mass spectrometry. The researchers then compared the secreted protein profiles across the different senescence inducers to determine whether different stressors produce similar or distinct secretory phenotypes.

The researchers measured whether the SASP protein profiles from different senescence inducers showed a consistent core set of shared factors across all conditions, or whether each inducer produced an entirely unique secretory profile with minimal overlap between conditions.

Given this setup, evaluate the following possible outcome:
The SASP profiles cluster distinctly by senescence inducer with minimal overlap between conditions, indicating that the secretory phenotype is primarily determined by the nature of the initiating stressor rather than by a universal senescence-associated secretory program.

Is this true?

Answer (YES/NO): NO